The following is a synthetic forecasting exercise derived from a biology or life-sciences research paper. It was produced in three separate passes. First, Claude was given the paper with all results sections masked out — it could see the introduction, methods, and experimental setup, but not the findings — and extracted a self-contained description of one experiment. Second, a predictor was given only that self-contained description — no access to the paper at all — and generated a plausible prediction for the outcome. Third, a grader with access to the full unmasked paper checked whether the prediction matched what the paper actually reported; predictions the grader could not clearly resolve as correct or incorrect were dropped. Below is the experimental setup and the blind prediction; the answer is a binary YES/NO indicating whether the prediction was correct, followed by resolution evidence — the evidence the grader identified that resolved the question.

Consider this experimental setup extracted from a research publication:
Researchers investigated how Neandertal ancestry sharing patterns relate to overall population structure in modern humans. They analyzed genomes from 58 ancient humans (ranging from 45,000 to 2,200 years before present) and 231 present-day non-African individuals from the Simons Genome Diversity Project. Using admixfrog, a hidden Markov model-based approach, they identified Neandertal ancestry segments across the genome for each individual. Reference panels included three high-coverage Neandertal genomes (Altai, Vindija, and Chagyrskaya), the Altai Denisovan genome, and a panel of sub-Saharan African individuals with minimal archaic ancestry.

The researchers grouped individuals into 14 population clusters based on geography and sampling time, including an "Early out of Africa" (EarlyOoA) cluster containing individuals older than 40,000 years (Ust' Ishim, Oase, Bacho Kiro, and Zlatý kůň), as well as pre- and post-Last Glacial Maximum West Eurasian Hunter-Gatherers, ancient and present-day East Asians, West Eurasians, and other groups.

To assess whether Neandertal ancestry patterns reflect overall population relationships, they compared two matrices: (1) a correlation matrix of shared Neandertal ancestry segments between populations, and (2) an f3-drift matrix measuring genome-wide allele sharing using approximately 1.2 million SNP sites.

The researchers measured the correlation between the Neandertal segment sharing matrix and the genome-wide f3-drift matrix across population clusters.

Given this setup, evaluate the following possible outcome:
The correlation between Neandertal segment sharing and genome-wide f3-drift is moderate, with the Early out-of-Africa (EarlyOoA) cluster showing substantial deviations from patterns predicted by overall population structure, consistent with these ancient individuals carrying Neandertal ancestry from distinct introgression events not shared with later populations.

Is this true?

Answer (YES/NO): NO